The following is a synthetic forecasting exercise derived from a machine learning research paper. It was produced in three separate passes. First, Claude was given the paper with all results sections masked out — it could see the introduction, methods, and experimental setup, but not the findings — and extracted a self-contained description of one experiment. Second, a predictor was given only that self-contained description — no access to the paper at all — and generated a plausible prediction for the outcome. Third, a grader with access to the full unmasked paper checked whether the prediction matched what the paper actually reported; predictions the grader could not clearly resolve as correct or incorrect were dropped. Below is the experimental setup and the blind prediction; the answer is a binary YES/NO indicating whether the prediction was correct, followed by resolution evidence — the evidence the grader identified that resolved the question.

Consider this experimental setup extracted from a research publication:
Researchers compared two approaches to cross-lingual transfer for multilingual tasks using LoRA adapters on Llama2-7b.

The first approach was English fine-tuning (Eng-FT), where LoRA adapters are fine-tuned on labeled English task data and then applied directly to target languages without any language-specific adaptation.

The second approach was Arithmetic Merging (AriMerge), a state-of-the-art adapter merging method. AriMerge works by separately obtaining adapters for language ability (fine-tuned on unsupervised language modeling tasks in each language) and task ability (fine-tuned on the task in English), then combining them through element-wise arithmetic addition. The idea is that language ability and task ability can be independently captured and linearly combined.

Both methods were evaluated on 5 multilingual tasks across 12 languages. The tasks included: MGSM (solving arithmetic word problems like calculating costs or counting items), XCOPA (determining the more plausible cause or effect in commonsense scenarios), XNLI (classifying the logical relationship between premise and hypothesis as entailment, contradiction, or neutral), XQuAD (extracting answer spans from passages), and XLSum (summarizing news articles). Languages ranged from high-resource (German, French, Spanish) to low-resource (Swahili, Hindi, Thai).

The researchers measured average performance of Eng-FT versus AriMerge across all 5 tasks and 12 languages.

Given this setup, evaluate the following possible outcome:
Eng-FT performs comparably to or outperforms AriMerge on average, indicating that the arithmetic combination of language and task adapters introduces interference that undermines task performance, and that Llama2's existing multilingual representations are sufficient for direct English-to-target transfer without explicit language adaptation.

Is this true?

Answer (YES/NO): YES